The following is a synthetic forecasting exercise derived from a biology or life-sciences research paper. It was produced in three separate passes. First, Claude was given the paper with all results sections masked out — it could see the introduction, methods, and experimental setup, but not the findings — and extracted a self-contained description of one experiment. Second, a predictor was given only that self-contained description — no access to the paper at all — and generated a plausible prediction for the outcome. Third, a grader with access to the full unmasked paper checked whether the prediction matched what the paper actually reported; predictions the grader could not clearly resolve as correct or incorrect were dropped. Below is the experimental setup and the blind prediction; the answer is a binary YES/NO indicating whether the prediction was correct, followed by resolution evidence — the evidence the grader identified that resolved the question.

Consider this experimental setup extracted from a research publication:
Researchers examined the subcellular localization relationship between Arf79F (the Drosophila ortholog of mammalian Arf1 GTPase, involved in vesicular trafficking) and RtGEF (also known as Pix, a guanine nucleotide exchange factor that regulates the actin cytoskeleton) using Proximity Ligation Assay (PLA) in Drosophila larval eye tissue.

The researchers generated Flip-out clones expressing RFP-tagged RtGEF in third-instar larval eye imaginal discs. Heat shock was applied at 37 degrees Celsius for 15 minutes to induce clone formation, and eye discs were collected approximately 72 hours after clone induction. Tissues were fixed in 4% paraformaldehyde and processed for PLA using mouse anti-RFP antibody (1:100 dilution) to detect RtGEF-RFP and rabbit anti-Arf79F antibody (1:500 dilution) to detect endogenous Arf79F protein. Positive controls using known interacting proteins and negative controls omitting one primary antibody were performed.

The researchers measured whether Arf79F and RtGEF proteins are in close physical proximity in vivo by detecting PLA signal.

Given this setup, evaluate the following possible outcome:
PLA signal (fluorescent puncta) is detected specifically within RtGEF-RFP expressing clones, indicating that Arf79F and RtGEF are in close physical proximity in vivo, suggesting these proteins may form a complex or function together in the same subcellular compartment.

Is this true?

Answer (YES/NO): YES